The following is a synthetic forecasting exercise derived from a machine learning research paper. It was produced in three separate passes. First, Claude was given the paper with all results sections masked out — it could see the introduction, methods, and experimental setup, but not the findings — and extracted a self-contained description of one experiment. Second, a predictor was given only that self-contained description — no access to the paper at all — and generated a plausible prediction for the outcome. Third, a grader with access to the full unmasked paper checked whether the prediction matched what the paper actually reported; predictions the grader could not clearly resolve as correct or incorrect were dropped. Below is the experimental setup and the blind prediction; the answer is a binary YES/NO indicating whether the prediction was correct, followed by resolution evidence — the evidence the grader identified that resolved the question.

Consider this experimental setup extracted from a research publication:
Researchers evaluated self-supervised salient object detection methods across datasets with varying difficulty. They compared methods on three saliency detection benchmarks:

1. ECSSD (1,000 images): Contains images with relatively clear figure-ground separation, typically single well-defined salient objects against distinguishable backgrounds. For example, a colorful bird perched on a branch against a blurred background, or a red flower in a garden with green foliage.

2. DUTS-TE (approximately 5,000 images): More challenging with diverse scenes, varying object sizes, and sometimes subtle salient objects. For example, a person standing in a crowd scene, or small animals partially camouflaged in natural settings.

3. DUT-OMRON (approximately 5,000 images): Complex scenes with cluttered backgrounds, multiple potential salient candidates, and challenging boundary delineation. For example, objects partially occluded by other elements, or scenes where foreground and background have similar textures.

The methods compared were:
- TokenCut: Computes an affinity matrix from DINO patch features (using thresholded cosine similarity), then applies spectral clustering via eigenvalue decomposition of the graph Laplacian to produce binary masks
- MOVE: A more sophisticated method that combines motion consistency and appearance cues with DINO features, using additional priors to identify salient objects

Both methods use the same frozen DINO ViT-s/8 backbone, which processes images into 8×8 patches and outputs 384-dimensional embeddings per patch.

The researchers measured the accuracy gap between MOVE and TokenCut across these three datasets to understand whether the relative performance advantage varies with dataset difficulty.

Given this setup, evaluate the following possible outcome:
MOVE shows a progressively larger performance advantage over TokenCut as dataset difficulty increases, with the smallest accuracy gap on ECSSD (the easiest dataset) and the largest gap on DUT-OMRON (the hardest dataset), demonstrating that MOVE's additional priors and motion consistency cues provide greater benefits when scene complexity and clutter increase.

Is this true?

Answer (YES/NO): NO